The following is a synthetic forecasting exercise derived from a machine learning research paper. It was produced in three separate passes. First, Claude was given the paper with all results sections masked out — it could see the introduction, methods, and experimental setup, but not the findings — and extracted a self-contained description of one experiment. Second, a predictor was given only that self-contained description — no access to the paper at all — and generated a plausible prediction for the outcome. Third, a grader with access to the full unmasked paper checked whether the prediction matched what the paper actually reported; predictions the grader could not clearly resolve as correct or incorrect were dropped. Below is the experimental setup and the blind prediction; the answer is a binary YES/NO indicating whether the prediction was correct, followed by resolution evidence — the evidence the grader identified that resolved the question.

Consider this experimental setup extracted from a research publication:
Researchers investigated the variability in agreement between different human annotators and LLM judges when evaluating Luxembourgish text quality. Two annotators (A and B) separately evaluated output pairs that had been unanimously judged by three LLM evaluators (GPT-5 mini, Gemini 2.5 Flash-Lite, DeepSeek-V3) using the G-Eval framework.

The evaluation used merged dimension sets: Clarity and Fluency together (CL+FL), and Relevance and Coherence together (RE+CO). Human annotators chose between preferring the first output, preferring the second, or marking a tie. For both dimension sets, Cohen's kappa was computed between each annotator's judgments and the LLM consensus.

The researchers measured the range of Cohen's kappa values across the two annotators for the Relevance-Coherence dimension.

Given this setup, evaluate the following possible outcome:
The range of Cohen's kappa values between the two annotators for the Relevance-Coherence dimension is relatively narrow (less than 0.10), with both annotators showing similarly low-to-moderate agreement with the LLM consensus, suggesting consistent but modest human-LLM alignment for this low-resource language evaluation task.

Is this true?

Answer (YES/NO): NO